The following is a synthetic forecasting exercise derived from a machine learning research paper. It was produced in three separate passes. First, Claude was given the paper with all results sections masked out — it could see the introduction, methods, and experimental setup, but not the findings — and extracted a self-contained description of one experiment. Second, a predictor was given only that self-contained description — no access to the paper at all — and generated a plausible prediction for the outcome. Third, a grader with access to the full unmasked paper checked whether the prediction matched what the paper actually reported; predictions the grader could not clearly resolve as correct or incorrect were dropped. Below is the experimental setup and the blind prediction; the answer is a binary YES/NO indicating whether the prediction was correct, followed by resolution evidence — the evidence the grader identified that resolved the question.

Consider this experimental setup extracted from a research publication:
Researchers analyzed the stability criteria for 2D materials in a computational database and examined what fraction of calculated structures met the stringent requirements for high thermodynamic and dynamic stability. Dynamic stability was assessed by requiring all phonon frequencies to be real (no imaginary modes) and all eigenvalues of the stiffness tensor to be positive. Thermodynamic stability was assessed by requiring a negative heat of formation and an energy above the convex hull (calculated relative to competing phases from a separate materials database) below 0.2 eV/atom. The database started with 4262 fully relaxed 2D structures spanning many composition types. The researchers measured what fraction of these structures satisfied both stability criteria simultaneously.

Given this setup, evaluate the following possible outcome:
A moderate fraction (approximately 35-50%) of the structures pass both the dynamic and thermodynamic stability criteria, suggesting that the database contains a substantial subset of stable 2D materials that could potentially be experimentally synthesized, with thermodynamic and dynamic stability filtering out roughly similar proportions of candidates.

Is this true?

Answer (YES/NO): NO